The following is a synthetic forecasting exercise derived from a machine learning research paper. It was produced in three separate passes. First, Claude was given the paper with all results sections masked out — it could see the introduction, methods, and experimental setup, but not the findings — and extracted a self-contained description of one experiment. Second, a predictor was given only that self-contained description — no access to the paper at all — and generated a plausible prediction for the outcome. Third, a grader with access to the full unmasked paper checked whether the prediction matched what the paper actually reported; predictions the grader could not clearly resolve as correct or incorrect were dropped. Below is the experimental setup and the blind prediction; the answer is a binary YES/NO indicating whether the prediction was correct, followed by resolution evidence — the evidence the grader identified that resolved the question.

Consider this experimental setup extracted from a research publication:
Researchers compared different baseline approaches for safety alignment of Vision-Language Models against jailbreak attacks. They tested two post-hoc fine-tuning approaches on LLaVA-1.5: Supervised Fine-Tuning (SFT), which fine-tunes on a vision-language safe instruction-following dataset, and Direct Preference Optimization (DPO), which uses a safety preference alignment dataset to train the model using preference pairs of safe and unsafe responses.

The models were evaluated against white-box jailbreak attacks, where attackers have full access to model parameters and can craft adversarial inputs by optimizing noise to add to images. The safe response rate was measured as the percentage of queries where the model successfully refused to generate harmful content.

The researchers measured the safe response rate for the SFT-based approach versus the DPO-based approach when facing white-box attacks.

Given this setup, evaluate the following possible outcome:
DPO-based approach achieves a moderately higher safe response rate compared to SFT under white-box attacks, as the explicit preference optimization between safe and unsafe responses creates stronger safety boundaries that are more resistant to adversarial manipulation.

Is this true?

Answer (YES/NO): YES